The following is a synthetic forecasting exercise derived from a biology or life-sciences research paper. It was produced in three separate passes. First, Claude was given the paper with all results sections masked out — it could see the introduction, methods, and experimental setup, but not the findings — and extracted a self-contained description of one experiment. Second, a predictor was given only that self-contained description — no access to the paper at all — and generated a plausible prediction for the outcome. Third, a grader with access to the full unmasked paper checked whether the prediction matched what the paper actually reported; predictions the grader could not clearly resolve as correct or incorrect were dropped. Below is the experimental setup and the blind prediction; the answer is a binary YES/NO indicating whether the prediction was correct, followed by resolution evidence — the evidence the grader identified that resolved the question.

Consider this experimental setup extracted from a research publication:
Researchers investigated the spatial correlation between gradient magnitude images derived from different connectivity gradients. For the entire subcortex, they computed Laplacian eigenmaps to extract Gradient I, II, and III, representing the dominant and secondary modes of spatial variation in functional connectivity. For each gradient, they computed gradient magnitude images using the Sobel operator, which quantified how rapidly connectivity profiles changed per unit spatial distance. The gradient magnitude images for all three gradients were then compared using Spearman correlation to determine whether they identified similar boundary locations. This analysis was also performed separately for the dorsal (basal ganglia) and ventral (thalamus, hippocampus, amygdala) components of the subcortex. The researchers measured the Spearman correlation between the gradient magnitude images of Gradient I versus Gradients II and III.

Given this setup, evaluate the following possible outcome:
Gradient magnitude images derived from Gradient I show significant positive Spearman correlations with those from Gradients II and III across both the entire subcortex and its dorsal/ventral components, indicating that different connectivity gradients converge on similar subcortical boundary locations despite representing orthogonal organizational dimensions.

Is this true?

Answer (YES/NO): YES